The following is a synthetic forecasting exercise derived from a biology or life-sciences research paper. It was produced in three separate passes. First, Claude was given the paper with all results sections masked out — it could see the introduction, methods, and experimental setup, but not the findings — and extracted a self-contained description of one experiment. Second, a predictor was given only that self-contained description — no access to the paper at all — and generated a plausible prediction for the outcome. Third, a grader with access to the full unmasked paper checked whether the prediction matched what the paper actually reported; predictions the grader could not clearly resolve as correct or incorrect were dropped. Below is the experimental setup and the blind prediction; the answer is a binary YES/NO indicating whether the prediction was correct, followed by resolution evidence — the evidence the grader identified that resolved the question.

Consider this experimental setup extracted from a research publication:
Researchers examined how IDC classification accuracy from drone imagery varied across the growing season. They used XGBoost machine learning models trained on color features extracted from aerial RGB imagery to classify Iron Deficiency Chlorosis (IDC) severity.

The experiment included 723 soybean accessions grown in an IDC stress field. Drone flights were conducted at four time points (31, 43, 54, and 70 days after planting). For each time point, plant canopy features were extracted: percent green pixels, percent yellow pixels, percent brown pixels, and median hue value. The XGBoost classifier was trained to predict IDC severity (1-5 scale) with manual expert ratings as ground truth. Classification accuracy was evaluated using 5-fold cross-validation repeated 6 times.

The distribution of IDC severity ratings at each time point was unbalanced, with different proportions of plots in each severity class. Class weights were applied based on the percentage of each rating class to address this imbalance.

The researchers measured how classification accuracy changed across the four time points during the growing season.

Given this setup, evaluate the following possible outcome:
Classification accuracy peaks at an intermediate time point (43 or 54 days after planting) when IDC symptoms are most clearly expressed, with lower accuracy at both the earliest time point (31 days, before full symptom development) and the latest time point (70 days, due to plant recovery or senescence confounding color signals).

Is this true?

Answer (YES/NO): NO